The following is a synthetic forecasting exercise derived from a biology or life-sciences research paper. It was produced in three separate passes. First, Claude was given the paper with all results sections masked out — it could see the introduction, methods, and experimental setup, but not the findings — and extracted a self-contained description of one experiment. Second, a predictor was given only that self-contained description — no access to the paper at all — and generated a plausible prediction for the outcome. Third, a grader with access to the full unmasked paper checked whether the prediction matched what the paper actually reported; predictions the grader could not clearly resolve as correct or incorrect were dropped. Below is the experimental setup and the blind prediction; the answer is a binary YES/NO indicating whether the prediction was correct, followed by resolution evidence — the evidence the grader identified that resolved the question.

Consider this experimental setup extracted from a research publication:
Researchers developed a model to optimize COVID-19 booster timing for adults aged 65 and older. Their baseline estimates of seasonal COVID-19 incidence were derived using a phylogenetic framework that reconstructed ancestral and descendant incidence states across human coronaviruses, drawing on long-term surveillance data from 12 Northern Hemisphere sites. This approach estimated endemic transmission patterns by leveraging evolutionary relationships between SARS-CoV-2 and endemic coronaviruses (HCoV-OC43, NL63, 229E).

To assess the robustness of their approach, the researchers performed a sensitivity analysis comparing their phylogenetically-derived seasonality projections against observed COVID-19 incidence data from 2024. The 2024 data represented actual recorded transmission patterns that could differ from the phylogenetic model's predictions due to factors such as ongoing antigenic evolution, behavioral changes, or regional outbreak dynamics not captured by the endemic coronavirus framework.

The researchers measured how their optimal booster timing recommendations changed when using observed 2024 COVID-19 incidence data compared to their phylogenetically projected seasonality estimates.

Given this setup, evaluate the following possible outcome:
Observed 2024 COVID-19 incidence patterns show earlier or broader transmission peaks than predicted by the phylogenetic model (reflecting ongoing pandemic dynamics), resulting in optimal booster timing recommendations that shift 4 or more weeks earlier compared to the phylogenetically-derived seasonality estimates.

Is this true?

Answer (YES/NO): NO